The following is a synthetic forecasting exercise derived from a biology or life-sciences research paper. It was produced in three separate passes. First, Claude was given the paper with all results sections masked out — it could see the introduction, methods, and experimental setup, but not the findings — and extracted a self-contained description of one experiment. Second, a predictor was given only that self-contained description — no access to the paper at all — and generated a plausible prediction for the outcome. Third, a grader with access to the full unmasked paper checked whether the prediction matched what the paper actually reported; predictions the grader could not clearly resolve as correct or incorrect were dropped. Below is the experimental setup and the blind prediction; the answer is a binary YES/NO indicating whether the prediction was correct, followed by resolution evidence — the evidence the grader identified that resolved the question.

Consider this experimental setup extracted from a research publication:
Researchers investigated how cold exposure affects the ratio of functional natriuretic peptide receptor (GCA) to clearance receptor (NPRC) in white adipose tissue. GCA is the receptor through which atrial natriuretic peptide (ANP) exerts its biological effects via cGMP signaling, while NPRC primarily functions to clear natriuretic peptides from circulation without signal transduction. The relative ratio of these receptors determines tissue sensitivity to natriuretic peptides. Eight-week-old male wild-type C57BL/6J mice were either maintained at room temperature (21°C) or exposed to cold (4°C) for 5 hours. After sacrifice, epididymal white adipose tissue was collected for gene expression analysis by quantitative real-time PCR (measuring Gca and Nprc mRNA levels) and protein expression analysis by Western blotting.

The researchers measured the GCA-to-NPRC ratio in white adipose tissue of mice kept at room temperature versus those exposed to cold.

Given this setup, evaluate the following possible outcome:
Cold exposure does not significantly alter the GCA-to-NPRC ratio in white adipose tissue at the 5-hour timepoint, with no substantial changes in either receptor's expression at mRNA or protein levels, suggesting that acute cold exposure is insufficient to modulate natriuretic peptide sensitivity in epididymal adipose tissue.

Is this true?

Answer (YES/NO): NO